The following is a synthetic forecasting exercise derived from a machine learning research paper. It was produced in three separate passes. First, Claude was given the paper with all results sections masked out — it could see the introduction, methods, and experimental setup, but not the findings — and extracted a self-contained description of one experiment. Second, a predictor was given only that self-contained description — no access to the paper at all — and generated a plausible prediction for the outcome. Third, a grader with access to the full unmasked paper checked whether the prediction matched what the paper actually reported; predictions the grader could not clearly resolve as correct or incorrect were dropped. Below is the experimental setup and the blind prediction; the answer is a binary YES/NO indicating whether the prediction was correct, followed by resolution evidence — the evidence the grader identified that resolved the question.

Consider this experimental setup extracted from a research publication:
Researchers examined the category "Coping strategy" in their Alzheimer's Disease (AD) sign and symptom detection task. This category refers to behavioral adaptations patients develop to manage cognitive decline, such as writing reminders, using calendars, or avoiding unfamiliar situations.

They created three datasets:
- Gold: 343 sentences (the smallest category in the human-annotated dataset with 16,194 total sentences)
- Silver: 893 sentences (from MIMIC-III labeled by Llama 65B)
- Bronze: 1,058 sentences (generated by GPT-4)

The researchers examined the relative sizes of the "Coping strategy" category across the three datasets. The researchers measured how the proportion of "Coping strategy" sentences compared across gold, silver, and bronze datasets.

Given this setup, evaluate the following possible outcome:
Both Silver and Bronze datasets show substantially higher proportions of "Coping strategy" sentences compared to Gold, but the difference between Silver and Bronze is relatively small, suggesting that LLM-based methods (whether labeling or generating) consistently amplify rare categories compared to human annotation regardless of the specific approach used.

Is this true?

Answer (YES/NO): YES